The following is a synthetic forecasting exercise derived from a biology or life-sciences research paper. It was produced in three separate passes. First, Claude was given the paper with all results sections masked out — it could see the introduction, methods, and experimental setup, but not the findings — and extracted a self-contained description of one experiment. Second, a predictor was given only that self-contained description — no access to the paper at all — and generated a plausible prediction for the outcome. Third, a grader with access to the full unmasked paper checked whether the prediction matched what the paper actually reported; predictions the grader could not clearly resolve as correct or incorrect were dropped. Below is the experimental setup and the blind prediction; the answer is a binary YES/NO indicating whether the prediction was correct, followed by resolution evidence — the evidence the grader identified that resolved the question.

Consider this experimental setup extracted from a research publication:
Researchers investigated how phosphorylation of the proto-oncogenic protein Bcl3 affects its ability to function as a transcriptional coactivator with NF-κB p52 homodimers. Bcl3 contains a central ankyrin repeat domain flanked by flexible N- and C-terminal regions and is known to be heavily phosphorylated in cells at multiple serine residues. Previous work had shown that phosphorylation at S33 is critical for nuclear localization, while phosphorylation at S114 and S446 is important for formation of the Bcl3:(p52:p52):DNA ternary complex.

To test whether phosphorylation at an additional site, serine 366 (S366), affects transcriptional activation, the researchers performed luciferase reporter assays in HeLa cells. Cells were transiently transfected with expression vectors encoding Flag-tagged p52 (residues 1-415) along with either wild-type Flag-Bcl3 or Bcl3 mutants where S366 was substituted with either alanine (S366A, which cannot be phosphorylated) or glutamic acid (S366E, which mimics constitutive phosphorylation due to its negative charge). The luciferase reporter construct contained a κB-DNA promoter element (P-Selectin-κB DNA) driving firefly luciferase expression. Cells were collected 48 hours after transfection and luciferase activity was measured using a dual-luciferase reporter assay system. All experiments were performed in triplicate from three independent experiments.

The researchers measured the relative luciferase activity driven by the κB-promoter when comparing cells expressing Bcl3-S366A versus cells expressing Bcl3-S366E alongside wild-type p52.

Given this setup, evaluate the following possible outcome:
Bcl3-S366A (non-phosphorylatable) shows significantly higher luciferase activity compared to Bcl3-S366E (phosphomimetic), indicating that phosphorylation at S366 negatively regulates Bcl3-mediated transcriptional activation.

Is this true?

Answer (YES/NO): NO